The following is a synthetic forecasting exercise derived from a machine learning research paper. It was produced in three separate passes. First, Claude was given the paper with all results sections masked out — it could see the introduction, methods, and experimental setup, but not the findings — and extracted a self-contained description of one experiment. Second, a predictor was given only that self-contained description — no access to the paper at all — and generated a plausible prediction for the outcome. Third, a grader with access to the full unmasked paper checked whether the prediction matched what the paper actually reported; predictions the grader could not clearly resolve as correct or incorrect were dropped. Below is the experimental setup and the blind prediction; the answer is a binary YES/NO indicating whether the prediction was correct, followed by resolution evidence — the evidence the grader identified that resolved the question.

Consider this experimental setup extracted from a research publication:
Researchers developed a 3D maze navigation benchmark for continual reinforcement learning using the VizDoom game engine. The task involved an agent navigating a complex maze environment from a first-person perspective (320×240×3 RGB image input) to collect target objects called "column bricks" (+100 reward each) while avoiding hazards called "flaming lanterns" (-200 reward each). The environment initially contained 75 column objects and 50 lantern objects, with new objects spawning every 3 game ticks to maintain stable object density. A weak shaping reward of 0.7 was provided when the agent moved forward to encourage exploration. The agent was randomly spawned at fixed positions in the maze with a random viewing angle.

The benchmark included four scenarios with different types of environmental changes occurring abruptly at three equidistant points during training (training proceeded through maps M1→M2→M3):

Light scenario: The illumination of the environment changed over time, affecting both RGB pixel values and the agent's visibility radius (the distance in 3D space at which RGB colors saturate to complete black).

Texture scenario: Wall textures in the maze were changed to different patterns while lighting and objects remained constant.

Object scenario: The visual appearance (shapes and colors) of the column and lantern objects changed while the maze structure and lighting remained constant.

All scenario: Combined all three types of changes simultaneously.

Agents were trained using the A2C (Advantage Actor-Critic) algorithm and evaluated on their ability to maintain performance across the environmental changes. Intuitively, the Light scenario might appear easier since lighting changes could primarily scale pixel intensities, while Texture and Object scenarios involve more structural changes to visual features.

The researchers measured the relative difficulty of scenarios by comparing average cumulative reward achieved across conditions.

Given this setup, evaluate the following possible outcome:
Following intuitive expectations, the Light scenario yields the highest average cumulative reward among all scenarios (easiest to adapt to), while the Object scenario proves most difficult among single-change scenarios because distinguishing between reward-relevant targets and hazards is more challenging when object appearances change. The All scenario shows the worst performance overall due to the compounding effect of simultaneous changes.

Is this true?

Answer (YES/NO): NO